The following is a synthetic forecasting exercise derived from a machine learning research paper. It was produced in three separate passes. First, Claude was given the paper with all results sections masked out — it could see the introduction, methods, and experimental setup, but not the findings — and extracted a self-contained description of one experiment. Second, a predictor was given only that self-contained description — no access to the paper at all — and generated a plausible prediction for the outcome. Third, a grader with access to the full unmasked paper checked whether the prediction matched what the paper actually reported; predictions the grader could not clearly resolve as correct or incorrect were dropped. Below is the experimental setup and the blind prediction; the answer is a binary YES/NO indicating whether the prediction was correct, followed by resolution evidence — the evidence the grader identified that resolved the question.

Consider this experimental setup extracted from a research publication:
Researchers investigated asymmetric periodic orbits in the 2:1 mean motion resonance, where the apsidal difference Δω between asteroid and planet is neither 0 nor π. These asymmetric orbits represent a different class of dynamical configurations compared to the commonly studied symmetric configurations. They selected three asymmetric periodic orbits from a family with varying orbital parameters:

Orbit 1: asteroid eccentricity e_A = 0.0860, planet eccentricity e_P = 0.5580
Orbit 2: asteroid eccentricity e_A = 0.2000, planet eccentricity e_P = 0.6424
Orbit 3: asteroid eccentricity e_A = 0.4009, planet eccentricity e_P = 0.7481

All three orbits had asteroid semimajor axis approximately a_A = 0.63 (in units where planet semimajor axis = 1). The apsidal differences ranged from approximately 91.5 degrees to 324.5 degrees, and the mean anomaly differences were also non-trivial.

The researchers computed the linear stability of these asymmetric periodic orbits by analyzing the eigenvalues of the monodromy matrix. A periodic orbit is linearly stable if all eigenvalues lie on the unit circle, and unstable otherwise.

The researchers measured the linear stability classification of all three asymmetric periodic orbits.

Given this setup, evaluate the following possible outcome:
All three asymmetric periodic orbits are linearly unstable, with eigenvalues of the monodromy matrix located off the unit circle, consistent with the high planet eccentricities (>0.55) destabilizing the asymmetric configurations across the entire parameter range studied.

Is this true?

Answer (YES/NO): YES